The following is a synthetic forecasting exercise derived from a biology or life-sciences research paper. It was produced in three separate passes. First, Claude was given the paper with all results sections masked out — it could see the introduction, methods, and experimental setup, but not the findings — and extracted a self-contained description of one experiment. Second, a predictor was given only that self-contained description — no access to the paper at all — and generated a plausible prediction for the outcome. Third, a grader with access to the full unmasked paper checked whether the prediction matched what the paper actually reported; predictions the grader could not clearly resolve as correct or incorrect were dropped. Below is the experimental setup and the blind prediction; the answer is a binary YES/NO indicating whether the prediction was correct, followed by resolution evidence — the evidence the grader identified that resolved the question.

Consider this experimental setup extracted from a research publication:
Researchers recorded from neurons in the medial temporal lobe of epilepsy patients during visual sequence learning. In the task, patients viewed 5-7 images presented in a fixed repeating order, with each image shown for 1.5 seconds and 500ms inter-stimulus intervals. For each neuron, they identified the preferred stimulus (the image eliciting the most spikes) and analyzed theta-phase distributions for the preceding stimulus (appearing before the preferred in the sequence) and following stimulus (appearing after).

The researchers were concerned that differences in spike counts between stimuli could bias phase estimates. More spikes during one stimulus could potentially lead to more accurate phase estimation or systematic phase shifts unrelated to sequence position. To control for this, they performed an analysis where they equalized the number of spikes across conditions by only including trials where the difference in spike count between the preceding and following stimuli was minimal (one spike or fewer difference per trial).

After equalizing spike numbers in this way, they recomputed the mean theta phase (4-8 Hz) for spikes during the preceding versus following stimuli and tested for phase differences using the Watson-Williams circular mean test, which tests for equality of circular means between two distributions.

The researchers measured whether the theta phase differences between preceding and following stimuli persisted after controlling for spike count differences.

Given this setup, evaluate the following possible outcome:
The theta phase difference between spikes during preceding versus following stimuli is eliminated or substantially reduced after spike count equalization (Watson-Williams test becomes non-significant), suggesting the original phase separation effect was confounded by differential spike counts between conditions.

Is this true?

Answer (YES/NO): NO